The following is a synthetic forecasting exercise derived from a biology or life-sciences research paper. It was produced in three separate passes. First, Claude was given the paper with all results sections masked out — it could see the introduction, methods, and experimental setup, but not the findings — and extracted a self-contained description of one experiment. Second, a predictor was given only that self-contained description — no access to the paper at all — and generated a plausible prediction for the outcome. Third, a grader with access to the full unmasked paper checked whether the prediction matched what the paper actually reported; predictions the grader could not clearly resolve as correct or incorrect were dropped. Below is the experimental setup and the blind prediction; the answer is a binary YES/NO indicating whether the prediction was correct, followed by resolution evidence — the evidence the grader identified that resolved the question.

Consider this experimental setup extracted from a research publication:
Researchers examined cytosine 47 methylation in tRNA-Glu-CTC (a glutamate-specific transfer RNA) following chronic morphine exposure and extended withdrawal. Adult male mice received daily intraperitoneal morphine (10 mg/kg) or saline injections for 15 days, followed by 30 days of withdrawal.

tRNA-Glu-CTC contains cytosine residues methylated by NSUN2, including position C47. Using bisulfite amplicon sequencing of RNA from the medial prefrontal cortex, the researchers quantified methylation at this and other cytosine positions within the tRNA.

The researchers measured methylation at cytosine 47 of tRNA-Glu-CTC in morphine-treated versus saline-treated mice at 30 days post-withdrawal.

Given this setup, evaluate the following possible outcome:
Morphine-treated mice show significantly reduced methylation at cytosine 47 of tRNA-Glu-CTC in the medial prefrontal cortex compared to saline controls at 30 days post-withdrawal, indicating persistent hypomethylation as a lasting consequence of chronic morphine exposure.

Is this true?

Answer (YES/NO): NO